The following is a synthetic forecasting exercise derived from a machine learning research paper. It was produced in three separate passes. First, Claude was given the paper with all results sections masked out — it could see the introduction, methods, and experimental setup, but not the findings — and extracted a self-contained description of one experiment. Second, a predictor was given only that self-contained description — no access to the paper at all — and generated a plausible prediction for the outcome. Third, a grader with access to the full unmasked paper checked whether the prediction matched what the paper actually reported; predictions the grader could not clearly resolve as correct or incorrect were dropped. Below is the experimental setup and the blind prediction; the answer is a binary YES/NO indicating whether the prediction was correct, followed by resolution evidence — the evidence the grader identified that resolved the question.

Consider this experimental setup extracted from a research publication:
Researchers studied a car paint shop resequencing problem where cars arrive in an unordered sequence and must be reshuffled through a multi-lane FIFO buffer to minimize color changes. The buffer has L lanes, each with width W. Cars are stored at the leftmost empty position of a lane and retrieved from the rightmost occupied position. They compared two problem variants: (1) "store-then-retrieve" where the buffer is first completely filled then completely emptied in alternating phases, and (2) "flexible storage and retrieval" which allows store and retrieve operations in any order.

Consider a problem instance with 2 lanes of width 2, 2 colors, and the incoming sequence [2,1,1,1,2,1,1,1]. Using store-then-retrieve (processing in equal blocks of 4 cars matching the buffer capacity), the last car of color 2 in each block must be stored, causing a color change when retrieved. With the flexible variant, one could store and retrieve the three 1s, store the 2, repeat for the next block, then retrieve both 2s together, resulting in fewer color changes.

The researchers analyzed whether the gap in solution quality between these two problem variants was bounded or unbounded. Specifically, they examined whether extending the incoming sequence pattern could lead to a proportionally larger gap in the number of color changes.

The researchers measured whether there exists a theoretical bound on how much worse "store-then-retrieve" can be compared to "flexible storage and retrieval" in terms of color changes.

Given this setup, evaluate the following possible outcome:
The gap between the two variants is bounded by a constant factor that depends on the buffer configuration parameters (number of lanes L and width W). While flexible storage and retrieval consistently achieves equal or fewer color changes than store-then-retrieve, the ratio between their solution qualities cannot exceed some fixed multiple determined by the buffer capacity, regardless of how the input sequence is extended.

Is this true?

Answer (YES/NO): NO